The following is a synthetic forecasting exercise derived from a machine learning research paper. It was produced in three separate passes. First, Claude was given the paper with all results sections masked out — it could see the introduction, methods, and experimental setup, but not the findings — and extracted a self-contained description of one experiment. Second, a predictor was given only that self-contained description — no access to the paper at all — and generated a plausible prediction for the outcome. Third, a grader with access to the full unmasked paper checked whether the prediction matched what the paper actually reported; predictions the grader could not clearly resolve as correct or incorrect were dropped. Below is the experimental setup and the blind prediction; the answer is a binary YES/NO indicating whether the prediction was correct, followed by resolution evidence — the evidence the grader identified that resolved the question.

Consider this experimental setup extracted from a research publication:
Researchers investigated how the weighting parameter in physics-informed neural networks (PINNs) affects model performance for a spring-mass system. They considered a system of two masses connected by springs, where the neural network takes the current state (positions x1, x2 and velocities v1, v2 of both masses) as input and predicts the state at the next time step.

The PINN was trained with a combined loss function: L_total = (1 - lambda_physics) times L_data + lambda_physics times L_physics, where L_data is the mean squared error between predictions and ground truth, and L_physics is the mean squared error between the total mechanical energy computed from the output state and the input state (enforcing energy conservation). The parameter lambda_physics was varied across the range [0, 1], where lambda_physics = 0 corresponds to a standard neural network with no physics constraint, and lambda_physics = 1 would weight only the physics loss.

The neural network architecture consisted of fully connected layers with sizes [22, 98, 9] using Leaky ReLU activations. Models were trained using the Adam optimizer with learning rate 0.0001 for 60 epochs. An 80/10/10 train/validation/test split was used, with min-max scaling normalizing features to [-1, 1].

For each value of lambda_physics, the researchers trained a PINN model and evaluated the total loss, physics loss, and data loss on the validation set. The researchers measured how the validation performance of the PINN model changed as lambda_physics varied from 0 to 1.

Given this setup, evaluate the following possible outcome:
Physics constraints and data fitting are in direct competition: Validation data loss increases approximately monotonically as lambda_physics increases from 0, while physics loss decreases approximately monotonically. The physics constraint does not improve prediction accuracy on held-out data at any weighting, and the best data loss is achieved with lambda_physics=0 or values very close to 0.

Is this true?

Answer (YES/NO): NO